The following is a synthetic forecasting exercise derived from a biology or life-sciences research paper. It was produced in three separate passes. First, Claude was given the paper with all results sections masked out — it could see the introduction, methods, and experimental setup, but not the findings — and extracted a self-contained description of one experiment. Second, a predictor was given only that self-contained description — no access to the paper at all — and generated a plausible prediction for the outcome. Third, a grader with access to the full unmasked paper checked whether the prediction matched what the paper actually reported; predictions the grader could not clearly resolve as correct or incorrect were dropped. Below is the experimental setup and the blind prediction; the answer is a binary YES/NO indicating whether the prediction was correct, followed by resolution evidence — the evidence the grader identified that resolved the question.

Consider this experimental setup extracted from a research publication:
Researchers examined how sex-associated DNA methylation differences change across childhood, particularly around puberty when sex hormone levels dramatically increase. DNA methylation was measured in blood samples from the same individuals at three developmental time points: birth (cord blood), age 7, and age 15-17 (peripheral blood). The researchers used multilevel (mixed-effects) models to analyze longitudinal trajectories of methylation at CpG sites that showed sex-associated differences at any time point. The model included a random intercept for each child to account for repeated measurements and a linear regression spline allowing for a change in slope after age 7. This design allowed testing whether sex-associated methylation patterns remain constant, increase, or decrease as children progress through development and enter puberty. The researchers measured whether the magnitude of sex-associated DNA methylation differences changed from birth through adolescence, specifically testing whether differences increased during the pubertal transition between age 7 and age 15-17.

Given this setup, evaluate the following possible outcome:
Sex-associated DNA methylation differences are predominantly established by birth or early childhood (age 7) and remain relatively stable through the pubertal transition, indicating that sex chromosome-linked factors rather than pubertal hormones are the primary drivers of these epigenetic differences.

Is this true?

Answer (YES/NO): NO